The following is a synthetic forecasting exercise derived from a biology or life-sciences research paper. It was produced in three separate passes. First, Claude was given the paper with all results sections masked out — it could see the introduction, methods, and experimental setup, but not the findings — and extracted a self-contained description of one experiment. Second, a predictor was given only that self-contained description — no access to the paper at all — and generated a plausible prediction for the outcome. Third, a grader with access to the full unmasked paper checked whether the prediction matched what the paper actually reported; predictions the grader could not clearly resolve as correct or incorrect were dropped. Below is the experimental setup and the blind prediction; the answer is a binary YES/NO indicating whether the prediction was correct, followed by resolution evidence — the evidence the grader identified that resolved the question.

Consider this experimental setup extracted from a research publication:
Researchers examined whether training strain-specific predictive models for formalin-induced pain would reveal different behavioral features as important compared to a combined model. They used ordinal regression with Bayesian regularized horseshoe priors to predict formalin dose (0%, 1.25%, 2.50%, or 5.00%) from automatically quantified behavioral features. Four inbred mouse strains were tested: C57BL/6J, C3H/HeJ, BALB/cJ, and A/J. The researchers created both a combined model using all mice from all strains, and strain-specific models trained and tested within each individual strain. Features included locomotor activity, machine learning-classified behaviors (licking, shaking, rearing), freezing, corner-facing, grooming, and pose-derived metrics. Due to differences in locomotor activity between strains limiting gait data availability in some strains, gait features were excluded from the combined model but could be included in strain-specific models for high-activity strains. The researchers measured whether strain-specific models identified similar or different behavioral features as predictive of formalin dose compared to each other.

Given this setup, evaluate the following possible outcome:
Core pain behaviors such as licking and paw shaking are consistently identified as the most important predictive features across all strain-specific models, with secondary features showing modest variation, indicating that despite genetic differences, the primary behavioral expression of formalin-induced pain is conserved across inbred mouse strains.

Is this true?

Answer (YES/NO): NO